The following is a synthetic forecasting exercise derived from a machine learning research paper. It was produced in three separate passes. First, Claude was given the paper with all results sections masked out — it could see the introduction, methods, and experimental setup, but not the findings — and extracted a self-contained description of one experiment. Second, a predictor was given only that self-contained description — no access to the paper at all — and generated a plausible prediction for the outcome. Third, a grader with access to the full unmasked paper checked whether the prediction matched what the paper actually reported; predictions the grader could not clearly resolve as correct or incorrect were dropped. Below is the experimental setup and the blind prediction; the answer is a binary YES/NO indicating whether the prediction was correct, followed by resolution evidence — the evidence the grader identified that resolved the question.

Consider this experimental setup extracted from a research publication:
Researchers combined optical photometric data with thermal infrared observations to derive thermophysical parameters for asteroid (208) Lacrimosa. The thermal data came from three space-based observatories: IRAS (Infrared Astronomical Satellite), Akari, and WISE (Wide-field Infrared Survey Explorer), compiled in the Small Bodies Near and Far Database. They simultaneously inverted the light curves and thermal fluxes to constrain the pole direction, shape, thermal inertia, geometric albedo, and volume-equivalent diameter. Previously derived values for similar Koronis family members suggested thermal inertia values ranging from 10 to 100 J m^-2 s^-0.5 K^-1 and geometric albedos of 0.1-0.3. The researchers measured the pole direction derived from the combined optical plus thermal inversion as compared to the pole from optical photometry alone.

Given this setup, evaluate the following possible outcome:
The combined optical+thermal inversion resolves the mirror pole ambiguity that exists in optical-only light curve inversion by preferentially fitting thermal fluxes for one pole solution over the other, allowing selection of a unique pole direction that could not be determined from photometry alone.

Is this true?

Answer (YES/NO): NO